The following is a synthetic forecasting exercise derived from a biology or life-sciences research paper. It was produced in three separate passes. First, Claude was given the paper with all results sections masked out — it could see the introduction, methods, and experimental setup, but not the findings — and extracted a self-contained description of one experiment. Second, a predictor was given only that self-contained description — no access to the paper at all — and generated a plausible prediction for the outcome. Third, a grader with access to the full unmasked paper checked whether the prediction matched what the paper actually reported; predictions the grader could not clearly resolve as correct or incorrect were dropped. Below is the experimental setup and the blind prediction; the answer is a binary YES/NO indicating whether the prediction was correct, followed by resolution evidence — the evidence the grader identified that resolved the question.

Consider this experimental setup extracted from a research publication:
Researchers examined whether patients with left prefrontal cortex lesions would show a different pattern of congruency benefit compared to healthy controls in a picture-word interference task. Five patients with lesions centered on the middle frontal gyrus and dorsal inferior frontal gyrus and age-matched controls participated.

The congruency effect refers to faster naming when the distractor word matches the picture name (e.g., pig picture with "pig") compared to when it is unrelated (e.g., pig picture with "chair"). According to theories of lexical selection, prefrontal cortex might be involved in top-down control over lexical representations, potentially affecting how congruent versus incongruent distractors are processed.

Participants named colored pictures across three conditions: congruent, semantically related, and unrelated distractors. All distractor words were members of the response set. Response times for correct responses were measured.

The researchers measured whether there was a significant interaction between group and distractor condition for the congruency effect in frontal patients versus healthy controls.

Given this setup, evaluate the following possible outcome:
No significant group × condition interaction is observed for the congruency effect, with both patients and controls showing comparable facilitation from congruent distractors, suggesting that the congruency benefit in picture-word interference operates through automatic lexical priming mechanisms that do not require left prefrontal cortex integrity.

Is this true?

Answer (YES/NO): NO